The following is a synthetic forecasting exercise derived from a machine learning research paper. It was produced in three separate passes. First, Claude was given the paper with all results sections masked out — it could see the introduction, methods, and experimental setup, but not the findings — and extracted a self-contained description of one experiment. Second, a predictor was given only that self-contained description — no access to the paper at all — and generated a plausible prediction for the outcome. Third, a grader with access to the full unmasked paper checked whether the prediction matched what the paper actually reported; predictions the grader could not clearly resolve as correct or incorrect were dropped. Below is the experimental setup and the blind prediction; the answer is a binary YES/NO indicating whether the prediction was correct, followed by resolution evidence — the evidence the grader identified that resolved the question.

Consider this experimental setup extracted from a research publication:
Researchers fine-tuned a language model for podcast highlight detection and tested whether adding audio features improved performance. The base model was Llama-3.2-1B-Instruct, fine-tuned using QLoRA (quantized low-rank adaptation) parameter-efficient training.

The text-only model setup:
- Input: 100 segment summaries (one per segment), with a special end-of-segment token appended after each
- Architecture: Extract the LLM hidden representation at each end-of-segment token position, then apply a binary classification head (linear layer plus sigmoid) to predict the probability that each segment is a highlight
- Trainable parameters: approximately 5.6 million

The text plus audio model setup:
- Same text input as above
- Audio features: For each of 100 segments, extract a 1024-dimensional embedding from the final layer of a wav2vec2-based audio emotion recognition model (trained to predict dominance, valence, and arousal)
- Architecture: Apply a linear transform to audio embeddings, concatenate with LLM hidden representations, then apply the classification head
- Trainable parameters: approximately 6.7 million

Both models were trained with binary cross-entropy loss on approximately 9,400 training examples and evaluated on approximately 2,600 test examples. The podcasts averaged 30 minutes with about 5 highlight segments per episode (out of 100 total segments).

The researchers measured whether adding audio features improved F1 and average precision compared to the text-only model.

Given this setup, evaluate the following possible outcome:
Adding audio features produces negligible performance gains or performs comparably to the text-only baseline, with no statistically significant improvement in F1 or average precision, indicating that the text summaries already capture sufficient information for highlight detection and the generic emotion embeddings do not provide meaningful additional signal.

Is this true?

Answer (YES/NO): NO